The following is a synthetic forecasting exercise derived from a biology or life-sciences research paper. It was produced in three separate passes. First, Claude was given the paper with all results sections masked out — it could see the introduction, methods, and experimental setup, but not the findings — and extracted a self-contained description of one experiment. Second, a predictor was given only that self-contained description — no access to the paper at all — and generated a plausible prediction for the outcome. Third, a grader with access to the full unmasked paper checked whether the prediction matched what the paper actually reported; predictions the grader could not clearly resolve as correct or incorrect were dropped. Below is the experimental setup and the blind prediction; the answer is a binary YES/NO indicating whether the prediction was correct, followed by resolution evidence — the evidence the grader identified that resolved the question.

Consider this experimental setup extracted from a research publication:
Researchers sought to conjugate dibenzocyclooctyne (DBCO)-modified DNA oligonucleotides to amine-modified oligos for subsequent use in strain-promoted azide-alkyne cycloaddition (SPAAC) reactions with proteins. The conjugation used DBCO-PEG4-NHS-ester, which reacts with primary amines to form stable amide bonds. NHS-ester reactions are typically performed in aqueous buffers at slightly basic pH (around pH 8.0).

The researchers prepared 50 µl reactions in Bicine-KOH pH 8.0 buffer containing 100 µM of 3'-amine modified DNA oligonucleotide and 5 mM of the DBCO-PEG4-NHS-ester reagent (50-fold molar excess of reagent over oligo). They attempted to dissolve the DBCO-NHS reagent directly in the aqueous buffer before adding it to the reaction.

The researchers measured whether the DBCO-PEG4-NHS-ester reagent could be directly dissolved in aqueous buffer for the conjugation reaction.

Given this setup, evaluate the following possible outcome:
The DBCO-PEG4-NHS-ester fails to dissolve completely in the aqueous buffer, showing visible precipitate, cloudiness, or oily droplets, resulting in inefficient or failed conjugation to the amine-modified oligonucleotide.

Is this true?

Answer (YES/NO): YES